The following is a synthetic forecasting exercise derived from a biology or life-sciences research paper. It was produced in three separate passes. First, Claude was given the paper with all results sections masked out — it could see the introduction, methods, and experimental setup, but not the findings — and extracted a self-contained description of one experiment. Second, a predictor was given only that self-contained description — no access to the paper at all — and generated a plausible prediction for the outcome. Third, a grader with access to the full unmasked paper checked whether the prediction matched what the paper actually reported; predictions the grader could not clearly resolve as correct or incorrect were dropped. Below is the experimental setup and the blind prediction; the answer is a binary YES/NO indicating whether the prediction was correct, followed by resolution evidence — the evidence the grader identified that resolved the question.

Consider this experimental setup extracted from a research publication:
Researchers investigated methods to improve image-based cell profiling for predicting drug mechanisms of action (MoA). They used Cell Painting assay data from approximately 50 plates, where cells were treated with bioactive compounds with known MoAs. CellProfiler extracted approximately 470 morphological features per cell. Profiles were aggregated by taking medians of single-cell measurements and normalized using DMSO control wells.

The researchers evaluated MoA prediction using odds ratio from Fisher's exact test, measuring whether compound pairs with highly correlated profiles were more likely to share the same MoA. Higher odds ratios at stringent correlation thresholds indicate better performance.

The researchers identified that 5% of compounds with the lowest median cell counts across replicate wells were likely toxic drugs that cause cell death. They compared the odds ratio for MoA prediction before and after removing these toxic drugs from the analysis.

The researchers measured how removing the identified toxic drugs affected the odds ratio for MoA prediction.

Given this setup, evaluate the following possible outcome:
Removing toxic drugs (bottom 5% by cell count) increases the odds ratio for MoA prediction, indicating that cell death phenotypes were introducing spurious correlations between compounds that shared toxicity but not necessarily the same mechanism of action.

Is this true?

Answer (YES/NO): NO